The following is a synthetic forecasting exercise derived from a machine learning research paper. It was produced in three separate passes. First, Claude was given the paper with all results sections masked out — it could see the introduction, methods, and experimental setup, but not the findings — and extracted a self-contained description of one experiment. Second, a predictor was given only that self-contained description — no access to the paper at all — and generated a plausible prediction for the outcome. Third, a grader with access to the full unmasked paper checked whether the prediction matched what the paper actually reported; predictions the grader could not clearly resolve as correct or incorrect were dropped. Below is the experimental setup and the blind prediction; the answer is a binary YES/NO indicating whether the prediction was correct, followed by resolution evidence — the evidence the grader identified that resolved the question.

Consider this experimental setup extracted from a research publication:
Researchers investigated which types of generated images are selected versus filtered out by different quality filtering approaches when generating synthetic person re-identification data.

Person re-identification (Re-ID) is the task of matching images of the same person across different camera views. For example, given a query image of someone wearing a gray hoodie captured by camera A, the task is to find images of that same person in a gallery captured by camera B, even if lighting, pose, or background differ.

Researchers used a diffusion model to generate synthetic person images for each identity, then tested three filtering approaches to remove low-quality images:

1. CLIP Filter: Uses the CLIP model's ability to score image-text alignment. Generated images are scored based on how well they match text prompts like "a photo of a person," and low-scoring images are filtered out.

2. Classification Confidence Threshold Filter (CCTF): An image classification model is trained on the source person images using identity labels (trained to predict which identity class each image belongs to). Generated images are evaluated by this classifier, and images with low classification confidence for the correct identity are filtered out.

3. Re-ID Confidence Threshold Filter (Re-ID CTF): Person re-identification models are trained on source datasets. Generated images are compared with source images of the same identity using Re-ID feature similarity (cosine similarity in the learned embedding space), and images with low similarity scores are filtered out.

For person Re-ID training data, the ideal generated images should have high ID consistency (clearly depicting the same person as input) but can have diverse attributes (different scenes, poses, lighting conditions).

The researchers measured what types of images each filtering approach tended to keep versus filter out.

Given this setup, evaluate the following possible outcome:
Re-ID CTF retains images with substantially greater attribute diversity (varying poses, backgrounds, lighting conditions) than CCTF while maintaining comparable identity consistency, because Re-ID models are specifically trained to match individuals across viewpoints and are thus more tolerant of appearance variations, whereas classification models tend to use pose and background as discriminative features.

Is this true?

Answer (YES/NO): YES